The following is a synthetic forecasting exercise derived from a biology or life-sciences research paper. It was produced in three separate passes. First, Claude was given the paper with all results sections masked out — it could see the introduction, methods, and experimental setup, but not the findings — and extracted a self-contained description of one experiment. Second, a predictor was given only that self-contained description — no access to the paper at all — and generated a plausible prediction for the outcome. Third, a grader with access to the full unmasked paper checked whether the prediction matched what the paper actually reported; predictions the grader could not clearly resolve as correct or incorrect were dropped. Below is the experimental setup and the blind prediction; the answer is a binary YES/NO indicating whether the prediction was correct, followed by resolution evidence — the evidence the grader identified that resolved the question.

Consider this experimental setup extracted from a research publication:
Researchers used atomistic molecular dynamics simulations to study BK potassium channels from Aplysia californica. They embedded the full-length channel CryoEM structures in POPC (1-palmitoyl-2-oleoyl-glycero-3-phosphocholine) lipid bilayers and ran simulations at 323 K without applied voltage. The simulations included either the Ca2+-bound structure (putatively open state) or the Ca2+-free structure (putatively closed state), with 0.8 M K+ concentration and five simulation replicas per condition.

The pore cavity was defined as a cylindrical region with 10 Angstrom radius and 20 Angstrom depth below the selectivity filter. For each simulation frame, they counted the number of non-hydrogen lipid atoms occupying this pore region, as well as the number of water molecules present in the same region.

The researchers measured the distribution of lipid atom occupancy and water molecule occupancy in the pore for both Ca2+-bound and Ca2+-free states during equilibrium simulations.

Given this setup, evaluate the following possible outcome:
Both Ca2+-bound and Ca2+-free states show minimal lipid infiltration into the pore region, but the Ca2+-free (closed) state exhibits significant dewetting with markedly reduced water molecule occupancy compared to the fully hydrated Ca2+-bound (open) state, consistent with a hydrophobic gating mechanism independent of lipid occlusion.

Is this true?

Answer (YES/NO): NO